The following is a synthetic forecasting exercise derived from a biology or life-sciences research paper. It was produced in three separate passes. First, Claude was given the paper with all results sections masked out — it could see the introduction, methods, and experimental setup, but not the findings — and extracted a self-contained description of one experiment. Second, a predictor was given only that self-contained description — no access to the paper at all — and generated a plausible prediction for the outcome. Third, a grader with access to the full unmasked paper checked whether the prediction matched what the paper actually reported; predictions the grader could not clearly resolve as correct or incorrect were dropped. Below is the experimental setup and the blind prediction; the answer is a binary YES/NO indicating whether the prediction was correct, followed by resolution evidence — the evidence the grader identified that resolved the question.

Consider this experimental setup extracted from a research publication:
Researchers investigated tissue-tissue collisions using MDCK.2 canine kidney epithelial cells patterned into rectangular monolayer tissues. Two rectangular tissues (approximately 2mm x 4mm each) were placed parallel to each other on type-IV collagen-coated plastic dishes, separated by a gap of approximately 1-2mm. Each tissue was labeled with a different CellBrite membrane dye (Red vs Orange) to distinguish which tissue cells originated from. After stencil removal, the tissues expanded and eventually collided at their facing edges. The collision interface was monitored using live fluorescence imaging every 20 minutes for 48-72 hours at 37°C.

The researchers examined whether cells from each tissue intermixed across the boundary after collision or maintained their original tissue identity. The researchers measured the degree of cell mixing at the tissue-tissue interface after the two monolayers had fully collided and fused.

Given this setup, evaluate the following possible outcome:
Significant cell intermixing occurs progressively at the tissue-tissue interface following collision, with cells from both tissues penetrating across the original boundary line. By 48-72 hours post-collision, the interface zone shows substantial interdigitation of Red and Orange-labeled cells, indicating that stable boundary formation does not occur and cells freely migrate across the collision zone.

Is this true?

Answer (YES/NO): NO